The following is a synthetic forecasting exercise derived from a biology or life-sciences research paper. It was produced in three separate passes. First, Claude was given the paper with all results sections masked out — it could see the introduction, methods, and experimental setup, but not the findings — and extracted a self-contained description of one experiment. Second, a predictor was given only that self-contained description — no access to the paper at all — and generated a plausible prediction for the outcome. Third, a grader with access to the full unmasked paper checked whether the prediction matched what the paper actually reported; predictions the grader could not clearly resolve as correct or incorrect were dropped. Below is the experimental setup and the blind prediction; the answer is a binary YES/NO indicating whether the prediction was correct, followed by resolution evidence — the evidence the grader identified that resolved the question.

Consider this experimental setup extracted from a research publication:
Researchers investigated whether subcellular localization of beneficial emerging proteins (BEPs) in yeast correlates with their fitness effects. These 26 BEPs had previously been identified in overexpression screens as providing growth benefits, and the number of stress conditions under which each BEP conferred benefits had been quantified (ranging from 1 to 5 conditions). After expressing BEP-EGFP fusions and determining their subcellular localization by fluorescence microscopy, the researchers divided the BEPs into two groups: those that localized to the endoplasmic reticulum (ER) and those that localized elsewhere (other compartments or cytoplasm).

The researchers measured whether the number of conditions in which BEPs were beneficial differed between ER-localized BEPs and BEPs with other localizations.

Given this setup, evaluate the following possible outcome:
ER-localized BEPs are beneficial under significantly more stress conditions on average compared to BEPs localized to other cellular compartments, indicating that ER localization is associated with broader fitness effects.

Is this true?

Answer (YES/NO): YES